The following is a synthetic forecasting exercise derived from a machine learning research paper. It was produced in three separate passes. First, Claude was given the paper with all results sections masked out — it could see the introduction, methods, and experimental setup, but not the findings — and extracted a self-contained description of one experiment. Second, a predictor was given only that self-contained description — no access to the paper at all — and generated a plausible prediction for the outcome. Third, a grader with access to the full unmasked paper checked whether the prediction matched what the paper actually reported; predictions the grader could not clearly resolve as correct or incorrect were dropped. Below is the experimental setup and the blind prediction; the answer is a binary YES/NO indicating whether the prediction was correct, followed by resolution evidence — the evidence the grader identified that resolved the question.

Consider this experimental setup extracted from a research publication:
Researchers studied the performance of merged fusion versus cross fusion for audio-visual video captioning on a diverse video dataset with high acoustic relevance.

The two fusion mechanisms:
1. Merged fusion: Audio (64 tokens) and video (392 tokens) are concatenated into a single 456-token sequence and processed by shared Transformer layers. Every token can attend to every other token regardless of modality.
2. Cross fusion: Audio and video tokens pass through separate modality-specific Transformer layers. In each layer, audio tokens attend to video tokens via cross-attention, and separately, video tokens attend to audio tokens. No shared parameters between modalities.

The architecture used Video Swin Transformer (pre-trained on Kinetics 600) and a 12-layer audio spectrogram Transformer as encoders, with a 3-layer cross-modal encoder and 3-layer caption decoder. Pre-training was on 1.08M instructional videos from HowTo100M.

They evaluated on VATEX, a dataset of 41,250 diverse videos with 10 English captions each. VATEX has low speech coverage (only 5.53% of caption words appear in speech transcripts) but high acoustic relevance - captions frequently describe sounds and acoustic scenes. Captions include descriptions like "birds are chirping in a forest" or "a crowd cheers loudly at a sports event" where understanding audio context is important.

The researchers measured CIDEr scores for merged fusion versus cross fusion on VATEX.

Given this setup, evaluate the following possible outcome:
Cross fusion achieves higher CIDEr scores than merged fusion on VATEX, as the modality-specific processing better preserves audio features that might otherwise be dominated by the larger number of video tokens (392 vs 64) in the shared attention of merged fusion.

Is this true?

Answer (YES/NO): NO